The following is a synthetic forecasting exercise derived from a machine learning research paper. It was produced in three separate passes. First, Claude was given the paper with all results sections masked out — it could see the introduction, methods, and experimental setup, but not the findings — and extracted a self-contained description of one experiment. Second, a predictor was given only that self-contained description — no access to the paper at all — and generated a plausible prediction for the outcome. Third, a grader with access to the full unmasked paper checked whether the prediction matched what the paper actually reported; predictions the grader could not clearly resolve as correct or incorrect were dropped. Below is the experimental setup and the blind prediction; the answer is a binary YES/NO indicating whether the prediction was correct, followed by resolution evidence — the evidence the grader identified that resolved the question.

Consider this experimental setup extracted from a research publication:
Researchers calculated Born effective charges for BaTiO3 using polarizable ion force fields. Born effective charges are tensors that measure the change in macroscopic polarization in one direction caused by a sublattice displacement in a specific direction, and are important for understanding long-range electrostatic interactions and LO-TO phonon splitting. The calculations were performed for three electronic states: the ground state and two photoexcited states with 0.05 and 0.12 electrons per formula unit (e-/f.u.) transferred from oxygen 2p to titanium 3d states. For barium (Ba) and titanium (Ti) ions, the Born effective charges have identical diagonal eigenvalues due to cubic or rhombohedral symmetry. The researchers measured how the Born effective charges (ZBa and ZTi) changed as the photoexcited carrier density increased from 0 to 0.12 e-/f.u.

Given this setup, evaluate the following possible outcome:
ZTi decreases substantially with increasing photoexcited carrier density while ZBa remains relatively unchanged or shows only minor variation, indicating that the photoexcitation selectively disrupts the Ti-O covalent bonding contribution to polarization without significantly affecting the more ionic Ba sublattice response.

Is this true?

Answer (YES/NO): NO